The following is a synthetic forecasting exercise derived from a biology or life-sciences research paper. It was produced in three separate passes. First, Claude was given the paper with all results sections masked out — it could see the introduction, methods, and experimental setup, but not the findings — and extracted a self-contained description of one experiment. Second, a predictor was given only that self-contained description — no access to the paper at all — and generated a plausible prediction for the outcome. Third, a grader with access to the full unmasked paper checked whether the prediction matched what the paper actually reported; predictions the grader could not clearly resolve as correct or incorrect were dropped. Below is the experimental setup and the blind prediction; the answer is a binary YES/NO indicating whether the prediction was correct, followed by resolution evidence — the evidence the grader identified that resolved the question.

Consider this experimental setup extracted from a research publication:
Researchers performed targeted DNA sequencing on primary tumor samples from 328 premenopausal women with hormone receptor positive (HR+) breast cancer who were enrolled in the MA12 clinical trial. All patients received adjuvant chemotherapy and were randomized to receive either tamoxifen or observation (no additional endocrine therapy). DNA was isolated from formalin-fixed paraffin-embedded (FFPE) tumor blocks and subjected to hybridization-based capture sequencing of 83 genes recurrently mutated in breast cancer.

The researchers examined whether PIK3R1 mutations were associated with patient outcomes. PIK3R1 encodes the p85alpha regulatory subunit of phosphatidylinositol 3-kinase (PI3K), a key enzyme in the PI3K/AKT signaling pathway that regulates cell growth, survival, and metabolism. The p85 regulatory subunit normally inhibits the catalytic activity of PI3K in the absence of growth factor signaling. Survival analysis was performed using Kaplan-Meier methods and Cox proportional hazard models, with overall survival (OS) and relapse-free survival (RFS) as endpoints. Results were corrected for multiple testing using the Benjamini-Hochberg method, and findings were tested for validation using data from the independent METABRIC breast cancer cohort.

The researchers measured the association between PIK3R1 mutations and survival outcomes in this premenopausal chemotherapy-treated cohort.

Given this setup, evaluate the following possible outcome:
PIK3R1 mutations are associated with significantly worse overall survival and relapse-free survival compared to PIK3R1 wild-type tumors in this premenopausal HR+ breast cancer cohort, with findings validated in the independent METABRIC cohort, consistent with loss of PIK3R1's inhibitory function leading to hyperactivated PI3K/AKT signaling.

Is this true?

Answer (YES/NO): NO